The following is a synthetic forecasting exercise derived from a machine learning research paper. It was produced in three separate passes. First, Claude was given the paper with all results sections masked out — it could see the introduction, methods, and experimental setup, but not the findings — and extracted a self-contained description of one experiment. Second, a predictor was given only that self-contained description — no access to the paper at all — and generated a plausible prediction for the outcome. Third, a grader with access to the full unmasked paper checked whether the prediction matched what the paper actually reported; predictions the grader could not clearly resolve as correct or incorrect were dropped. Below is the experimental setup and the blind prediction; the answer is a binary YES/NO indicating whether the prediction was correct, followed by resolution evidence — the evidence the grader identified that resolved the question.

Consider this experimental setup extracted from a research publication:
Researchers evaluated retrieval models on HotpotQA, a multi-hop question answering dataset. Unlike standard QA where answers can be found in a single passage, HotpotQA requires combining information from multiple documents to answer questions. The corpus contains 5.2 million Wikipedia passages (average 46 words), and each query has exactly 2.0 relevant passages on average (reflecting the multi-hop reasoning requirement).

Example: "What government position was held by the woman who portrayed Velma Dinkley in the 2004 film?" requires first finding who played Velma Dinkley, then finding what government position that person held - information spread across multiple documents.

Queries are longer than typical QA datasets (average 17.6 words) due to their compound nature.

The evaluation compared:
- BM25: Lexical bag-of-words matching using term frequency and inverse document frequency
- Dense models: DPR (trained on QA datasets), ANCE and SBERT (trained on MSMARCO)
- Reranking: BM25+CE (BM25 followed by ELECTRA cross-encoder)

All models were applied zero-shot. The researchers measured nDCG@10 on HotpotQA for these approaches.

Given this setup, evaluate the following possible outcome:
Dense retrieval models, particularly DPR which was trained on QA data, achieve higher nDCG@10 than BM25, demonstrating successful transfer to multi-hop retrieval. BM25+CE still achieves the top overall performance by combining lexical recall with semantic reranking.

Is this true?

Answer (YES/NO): NO